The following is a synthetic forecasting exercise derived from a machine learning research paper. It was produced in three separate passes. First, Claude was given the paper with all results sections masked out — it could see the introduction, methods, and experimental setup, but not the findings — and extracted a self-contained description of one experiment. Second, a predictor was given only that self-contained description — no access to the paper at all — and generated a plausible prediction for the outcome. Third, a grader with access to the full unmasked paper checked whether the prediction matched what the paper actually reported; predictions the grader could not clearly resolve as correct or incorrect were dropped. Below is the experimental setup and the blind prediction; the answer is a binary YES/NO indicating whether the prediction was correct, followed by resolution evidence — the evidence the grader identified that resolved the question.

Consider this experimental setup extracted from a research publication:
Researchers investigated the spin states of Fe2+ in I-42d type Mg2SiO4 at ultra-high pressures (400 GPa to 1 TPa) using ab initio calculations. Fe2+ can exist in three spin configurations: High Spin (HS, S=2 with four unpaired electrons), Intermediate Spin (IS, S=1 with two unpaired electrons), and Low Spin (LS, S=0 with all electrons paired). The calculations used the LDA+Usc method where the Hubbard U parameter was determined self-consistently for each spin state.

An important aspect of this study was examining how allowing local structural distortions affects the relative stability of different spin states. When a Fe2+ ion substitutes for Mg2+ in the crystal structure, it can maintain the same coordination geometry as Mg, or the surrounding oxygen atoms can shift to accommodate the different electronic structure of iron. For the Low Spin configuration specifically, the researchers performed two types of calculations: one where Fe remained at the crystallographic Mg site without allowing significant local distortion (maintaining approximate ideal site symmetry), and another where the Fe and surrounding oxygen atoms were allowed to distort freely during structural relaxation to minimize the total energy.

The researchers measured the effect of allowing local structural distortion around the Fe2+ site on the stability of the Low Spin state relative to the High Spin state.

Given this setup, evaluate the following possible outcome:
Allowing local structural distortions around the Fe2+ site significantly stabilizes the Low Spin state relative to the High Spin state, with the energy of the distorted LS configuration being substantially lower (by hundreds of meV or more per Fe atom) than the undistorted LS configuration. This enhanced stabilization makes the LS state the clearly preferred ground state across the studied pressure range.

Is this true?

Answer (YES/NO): NO